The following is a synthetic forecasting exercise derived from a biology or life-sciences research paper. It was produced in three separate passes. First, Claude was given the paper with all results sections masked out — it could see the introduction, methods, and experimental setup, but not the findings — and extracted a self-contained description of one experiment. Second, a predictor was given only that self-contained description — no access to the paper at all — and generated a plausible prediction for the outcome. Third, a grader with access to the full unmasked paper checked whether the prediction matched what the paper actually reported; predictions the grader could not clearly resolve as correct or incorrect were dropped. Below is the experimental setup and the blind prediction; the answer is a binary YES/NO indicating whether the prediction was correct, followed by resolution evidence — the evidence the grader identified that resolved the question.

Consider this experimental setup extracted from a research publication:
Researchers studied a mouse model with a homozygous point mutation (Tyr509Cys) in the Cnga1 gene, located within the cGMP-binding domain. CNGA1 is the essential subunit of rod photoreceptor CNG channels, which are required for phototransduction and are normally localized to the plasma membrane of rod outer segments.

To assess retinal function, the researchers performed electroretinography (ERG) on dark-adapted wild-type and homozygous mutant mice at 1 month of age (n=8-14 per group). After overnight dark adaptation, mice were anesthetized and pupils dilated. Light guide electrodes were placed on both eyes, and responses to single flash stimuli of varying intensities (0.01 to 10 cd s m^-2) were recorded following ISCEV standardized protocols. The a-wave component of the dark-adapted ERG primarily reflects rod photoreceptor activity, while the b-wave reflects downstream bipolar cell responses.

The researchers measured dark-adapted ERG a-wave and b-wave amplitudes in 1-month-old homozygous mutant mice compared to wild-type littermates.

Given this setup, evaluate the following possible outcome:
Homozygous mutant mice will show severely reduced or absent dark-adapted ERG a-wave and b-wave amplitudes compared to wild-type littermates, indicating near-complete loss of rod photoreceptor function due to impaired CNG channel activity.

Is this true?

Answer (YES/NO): YES